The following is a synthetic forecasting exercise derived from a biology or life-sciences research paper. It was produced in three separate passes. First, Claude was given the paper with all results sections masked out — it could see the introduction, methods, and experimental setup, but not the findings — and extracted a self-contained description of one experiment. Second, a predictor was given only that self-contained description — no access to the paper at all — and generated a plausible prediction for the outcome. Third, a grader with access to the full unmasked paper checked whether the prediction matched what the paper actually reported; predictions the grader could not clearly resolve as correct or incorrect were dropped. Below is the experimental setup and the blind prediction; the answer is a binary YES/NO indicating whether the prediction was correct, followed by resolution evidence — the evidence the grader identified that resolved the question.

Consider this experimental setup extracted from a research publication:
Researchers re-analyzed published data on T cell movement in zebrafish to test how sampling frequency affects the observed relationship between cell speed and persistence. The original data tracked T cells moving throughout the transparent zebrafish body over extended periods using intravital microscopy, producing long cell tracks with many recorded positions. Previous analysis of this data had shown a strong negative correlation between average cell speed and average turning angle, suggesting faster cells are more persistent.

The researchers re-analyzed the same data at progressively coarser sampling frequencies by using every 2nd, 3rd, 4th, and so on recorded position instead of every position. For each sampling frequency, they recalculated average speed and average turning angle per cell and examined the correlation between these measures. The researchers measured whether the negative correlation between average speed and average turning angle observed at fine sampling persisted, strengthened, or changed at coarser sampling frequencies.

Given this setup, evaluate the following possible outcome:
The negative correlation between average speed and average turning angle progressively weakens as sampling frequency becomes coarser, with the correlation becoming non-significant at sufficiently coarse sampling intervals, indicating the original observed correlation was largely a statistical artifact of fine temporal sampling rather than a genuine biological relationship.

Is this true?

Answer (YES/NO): YES